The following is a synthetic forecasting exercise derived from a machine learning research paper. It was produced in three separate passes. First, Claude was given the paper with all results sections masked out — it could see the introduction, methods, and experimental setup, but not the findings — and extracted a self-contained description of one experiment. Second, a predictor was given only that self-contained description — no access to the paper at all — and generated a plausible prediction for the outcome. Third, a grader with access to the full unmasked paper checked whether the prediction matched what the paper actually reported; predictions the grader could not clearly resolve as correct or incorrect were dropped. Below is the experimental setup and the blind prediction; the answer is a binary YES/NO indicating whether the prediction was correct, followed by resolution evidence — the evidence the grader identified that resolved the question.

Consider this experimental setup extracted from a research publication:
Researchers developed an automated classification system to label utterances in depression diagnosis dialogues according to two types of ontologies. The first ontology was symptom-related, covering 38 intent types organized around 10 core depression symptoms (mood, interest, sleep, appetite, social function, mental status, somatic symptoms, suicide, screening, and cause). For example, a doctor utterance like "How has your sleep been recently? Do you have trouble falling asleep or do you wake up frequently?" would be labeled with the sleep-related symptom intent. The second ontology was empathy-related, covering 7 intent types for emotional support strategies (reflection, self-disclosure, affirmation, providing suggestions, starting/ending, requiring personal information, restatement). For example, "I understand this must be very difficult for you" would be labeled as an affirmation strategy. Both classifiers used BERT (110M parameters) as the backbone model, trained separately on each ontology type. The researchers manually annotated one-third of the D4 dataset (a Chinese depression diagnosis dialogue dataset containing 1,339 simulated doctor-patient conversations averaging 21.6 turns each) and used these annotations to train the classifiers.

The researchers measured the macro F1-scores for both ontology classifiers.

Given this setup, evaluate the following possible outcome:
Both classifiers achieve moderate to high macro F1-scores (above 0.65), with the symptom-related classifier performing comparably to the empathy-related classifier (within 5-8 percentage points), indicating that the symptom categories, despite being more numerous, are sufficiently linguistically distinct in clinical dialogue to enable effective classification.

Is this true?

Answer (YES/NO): YES